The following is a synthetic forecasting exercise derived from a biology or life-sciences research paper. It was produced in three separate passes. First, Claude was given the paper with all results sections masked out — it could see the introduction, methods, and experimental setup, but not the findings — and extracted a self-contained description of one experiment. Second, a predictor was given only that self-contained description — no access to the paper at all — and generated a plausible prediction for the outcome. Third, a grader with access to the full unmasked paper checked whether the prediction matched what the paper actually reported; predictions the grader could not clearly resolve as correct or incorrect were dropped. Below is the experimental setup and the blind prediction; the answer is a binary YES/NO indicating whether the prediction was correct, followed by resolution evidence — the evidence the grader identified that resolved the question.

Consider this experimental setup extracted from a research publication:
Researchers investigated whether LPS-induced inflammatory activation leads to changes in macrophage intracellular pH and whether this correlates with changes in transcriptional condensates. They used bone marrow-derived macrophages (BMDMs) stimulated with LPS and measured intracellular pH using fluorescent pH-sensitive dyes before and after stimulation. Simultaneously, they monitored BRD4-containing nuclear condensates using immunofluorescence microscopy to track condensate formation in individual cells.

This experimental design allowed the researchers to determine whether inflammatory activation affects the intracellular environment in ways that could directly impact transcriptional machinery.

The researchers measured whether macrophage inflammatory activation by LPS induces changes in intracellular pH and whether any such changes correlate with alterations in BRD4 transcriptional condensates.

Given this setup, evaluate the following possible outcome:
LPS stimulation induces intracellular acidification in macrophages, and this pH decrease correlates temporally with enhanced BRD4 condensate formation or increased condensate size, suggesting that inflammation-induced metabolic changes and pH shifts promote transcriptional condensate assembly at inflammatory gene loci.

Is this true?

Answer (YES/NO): NO